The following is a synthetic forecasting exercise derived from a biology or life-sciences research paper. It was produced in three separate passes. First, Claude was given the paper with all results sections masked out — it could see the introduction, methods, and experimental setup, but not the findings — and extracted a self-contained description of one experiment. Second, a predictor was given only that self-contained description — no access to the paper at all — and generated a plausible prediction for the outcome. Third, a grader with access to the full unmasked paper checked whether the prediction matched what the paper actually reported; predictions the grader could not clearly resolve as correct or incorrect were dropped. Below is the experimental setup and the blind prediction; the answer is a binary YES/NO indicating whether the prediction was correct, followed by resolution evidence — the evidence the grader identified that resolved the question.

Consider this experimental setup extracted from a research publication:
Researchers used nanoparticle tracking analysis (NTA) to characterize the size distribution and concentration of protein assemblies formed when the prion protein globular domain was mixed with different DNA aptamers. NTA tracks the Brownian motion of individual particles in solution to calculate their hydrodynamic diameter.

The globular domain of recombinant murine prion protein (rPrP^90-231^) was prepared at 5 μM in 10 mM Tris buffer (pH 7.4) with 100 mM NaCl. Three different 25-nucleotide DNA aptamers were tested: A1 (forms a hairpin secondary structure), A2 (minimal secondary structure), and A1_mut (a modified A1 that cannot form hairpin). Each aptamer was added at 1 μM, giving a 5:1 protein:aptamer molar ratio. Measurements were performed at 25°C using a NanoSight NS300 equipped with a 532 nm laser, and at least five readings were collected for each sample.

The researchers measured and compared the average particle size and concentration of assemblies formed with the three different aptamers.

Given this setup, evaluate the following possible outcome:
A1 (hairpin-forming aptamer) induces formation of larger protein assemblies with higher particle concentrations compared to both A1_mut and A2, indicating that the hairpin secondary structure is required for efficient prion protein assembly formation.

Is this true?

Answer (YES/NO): YES